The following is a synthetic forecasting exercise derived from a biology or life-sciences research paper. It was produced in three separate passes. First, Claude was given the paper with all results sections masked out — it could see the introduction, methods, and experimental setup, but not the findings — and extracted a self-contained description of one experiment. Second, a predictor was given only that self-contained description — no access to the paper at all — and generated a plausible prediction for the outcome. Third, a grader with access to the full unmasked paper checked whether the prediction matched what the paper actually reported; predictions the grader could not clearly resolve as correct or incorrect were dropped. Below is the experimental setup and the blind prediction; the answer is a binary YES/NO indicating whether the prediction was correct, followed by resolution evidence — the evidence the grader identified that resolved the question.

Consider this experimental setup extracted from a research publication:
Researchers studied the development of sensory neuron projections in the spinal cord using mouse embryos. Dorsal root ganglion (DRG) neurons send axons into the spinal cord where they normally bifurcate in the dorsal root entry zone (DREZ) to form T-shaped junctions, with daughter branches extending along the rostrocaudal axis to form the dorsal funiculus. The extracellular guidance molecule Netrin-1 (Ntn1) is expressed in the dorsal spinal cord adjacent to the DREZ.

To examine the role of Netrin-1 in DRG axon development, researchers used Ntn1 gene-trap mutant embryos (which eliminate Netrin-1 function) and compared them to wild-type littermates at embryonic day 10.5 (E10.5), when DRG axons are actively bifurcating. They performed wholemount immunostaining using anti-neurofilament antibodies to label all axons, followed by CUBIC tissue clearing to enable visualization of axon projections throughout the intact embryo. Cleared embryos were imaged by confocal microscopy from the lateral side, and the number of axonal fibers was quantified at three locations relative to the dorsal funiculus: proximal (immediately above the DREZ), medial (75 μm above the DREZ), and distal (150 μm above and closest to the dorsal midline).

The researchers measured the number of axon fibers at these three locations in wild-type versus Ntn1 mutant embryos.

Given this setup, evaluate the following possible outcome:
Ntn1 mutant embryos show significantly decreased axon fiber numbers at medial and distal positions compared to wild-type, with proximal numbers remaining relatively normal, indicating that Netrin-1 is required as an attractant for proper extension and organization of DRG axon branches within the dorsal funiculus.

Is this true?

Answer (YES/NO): NO